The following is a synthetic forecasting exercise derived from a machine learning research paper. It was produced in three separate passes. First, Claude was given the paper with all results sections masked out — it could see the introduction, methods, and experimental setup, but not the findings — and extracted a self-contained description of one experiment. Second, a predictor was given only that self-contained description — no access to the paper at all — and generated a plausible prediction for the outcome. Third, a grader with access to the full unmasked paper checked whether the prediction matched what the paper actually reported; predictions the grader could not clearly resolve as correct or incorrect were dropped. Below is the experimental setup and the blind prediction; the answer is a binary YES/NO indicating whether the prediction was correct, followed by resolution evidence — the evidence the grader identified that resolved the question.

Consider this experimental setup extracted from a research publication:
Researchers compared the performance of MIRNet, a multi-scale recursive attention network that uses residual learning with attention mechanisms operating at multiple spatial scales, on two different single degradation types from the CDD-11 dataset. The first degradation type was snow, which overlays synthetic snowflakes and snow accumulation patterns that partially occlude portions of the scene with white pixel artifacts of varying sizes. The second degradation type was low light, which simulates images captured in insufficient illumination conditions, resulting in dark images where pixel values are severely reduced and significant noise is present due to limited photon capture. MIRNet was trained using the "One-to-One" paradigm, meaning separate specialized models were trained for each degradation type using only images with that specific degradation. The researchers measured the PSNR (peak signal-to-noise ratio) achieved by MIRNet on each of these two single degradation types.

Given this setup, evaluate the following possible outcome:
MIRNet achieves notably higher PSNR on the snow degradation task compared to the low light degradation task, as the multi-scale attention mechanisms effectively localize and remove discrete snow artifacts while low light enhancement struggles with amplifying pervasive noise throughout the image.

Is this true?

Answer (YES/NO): YES